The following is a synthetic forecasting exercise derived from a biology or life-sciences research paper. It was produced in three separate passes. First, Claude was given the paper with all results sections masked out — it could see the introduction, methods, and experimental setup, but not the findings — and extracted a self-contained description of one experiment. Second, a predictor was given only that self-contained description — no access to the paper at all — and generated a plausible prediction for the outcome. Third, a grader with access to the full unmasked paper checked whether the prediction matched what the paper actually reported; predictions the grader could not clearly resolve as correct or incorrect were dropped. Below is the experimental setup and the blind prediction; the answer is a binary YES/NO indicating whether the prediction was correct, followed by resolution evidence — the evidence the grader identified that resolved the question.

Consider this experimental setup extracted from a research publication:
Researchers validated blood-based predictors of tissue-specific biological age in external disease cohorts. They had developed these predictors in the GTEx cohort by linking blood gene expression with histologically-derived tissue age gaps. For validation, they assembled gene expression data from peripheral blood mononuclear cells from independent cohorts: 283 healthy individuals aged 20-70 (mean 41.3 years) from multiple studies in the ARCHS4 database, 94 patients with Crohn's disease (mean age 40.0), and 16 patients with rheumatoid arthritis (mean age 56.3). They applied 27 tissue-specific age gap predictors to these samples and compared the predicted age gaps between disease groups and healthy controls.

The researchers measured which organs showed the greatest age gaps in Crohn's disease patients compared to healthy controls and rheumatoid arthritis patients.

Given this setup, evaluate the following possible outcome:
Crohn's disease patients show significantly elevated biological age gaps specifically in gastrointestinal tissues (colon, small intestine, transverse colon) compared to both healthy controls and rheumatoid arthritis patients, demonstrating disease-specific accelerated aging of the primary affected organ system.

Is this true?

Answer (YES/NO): NO